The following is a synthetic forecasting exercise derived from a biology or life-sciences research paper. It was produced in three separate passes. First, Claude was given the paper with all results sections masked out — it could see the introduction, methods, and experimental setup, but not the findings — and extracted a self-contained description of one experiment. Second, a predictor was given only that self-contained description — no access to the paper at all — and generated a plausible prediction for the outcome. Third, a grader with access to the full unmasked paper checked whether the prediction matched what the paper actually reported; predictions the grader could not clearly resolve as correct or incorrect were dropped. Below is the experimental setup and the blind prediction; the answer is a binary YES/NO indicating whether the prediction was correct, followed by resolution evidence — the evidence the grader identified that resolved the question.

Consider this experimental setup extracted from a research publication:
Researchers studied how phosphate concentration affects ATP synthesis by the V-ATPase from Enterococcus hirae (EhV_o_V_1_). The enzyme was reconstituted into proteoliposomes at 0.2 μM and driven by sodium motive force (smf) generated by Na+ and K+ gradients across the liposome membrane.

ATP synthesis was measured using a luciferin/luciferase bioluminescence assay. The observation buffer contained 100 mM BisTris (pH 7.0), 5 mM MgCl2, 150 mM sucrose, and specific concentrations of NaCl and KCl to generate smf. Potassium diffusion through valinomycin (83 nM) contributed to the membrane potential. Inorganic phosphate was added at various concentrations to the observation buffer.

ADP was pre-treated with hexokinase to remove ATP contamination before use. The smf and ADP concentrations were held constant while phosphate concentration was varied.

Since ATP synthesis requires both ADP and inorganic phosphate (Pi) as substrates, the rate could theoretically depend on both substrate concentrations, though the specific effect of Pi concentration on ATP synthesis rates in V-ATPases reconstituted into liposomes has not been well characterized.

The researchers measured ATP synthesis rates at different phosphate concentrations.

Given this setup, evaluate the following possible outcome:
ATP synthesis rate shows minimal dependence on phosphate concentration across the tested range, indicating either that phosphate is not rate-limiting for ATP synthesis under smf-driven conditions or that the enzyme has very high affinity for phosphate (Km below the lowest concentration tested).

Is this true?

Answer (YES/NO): NO